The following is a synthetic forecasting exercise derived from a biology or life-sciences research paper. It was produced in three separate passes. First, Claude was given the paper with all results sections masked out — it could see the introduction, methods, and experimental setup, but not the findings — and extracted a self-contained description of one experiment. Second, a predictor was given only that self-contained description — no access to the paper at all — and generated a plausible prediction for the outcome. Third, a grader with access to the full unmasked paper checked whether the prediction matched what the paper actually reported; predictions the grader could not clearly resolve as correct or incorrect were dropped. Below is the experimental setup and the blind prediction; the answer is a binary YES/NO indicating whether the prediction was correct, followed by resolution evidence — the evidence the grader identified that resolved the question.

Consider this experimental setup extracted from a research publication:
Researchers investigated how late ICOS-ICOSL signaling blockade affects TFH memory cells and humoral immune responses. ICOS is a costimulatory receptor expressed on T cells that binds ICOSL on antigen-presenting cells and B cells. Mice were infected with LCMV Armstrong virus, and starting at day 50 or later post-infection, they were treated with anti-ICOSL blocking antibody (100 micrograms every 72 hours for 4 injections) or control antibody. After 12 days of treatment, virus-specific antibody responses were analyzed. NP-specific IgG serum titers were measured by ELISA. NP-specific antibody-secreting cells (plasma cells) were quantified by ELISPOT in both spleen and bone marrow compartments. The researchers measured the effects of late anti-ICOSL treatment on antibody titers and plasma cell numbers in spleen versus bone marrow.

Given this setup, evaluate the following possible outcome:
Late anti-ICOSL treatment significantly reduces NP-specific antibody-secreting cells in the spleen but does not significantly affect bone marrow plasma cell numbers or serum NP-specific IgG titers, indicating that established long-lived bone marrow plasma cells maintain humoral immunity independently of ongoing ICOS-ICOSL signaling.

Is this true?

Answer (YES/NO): NO